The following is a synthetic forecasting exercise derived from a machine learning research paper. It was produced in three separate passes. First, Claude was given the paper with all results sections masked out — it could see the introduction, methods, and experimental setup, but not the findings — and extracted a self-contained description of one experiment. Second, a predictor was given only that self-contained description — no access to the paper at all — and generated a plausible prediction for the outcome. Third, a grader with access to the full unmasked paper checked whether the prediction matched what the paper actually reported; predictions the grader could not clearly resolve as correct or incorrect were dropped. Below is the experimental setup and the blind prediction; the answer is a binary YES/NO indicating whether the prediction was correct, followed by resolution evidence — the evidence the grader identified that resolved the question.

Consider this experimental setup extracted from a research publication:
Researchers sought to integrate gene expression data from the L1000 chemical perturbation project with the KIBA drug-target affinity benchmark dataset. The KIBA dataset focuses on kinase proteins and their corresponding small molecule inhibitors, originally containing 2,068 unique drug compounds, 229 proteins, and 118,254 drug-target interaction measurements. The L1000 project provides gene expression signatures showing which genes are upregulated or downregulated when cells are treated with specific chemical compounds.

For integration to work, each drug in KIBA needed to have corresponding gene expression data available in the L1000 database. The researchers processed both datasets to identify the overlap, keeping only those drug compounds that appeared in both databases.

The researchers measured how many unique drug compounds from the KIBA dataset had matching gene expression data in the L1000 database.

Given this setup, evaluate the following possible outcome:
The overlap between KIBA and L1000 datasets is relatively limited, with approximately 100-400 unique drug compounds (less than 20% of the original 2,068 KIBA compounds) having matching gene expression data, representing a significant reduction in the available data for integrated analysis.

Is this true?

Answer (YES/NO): NO